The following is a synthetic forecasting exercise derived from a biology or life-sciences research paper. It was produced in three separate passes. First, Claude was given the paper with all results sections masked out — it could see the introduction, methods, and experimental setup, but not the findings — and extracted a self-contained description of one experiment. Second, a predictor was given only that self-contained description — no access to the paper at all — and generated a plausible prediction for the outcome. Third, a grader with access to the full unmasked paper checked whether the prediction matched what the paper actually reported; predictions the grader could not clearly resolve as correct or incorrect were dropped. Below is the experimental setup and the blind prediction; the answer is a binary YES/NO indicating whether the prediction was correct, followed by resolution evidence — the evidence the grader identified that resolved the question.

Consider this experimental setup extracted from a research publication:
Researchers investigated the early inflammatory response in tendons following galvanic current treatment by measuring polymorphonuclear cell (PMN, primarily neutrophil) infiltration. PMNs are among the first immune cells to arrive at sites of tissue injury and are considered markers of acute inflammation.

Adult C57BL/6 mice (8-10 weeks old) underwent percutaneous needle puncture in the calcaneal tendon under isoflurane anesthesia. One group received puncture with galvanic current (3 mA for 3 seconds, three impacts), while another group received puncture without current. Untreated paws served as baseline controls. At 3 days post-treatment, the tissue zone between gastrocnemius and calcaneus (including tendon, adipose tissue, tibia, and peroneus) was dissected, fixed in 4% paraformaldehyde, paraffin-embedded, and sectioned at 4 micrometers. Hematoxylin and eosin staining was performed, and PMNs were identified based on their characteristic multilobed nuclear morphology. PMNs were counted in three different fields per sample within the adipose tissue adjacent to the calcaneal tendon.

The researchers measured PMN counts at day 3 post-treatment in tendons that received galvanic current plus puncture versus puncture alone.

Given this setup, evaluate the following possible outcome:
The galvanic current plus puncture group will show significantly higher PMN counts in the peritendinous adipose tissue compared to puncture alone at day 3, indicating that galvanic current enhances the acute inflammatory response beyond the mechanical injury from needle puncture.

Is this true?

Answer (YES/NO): YES